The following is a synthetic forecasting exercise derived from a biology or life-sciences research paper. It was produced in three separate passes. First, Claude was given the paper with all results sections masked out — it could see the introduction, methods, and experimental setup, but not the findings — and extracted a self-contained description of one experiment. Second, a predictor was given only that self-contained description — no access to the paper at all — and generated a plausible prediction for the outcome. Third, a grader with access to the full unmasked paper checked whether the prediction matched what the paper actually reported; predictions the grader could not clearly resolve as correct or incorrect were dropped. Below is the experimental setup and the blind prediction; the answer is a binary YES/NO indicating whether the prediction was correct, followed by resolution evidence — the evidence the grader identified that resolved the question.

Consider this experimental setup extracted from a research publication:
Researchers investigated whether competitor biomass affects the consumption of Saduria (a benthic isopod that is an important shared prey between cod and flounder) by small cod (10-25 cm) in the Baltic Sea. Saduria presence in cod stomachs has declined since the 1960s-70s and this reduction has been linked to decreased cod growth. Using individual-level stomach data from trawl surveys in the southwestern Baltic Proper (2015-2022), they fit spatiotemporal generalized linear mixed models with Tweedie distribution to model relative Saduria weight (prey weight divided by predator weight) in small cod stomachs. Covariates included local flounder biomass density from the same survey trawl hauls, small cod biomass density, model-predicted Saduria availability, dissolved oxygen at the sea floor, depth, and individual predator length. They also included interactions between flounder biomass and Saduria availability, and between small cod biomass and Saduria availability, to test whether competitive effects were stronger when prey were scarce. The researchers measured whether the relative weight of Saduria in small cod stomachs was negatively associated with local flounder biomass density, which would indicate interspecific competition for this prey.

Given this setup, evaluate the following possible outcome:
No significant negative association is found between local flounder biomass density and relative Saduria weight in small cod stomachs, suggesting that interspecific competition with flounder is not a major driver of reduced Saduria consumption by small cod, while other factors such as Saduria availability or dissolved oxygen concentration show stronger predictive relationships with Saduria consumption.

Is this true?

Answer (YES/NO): NO